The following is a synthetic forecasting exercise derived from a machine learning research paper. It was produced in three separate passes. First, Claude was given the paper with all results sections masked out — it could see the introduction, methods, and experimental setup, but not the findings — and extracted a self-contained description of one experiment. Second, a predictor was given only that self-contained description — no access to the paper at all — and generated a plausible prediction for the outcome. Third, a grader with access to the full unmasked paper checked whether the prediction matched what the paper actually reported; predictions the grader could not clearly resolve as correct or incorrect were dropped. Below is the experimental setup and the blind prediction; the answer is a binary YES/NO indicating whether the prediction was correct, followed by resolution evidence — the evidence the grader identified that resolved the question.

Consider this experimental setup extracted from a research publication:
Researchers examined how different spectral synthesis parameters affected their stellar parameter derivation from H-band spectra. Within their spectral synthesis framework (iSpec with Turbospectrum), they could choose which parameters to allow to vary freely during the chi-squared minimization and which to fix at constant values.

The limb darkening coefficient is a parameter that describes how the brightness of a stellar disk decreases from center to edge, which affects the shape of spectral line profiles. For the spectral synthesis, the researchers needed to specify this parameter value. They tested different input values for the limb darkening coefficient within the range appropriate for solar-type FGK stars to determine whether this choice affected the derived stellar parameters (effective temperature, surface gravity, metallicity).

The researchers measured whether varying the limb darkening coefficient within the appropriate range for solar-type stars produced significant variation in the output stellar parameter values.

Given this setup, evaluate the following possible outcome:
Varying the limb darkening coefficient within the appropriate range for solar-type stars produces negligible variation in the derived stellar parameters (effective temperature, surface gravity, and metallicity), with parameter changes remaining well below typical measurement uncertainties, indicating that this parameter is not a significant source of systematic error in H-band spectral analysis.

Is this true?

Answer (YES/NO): YES